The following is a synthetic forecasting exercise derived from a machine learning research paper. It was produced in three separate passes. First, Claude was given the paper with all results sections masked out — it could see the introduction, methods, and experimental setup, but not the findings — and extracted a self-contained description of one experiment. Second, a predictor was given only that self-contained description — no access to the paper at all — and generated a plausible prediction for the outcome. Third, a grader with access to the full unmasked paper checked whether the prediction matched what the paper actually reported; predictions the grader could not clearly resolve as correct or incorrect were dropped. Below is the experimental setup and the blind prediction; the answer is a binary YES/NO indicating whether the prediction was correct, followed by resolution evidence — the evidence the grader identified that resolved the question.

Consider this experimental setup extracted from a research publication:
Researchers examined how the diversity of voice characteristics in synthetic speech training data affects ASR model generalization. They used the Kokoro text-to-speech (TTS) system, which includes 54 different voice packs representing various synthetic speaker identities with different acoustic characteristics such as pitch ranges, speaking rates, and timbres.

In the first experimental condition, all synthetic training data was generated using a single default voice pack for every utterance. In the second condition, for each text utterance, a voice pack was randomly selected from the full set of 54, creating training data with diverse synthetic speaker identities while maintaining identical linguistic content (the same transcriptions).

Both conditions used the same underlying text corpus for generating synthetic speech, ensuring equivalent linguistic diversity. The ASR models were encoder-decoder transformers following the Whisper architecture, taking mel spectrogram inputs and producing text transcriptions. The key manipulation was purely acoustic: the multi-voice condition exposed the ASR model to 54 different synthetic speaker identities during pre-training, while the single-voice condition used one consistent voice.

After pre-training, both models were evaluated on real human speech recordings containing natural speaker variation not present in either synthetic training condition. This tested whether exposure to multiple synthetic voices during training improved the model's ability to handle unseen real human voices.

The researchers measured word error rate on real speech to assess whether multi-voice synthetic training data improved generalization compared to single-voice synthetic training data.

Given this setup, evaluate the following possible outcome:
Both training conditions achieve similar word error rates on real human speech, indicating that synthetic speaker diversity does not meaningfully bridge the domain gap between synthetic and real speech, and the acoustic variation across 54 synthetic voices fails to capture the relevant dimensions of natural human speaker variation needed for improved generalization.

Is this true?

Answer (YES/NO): NO